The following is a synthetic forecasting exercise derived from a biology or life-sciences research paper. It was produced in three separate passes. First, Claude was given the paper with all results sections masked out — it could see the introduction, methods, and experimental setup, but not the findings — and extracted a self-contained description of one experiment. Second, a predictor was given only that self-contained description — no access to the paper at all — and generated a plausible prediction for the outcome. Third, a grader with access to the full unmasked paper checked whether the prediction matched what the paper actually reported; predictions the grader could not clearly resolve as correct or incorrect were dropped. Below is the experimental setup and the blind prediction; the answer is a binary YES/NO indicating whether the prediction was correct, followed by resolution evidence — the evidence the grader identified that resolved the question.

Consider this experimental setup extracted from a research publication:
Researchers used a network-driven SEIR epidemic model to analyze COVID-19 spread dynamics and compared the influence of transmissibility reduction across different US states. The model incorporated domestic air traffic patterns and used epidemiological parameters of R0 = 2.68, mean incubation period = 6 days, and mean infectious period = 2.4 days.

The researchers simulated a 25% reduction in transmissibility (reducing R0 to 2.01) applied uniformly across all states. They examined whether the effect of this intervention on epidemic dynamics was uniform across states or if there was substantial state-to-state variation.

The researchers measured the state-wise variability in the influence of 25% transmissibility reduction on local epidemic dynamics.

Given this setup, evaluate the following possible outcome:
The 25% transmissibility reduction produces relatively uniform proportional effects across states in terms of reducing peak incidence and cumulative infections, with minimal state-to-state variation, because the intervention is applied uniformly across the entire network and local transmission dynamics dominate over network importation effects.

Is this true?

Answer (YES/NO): YES